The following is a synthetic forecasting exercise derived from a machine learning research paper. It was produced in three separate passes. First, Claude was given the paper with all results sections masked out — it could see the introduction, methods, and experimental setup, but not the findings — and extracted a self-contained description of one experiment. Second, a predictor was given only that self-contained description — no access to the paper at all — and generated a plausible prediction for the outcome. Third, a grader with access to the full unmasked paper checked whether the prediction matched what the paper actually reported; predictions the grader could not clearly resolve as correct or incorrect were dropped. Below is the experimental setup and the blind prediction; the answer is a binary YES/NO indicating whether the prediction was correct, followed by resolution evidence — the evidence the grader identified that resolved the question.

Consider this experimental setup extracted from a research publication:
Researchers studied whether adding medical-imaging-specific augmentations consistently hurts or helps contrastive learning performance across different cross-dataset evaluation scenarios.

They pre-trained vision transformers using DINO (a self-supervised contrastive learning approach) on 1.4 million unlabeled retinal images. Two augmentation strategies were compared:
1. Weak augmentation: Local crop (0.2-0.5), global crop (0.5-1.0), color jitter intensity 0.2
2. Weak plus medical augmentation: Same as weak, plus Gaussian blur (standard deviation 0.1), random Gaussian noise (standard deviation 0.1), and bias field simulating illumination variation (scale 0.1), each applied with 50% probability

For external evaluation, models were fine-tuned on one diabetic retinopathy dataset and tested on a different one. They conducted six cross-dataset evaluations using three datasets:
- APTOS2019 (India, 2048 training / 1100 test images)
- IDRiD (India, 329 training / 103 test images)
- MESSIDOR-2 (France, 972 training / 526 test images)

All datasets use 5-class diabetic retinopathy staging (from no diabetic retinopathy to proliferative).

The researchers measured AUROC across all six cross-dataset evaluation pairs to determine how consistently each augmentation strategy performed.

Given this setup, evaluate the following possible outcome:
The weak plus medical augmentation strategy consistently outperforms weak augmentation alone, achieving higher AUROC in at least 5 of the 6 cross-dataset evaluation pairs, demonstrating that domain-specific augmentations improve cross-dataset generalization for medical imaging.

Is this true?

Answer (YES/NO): NO